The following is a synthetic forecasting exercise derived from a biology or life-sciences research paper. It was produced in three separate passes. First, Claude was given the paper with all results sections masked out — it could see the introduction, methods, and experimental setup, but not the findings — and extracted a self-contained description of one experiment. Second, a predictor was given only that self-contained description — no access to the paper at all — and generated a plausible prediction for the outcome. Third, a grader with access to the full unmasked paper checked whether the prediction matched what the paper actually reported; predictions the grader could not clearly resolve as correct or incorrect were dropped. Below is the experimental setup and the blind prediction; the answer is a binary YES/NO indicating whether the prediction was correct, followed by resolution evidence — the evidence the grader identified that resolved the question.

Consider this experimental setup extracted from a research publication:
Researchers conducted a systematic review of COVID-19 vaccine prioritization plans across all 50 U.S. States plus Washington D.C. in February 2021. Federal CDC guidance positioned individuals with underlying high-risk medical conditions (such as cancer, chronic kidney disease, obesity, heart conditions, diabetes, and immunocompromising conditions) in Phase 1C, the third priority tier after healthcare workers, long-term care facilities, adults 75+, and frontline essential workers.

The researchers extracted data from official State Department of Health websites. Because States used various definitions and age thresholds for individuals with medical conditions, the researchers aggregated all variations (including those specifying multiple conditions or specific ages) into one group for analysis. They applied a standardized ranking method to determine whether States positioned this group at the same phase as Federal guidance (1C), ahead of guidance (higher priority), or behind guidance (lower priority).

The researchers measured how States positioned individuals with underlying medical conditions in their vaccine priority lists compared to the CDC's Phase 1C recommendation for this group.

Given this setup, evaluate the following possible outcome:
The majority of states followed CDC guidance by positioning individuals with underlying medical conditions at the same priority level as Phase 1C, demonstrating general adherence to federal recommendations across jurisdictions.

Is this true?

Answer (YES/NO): NO